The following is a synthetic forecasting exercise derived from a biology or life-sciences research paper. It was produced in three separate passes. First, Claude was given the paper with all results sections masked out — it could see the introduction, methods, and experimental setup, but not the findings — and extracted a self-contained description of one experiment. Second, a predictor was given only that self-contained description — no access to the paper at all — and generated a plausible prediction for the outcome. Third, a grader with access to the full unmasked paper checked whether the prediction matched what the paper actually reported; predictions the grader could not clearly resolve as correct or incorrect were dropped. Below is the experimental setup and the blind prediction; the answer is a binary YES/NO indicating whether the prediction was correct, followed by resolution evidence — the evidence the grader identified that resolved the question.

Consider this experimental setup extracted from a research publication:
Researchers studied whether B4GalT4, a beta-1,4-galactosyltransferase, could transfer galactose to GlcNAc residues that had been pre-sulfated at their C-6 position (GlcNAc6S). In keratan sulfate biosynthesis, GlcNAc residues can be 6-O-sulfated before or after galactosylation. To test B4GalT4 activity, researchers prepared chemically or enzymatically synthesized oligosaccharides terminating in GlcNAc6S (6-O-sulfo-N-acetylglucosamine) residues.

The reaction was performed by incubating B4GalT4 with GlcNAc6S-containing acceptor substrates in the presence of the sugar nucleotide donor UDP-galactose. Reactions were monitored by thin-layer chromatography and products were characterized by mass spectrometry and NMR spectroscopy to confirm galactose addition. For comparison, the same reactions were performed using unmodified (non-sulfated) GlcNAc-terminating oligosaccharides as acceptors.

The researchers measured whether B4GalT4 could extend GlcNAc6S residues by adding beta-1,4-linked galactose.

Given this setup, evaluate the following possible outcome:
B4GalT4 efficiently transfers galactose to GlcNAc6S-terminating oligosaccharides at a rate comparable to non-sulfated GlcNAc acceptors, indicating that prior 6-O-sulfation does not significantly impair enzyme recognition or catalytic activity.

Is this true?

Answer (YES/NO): YES